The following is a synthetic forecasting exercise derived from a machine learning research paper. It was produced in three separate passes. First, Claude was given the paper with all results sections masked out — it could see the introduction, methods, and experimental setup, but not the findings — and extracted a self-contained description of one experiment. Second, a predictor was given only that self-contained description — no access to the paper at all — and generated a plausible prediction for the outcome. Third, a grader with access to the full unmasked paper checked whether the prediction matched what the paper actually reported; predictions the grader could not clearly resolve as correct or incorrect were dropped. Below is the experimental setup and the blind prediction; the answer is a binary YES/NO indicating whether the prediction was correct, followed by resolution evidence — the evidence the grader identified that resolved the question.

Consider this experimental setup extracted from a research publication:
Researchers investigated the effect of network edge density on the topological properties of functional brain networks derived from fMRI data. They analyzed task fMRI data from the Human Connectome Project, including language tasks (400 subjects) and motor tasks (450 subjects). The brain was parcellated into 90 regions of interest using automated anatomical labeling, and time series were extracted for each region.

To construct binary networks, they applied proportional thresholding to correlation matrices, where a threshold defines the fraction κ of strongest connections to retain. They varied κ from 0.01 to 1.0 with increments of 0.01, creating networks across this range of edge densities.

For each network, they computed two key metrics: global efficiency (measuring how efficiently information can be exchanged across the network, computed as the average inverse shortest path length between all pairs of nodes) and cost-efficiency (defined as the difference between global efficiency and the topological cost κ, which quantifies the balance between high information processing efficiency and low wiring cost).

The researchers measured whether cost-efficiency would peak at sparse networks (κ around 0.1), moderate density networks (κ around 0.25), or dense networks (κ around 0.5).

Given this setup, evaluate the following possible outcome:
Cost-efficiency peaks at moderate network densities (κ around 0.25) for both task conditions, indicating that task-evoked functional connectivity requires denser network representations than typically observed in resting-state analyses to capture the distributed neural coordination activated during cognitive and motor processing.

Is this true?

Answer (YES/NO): YES